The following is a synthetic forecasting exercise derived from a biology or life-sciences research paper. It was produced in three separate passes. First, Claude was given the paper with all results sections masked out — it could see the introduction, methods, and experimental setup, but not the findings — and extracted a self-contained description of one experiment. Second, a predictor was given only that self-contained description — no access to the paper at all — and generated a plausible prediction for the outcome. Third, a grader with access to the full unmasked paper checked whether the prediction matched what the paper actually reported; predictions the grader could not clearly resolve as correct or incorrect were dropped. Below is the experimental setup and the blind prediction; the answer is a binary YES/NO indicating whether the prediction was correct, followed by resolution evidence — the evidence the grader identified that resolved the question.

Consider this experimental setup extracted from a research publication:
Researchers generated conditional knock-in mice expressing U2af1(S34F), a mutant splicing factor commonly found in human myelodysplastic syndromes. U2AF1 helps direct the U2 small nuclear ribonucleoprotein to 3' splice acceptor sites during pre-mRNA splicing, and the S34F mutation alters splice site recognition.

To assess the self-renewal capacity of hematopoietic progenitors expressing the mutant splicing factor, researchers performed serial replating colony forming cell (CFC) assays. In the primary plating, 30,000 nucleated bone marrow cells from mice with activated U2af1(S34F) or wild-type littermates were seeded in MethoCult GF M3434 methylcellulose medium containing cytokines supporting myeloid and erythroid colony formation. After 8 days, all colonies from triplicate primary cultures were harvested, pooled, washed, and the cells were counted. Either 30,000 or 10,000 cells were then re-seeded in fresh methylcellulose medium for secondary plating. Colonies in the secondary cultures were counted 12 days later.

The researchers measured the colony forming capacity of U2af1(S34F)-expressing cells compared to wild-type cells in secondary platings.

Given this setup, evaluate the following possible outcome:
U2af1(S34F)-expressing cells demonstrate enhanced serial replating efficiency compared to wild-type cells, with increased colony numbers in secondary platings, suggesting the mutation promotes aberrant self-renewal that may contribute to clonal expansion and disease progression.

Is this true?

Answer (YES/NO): NO